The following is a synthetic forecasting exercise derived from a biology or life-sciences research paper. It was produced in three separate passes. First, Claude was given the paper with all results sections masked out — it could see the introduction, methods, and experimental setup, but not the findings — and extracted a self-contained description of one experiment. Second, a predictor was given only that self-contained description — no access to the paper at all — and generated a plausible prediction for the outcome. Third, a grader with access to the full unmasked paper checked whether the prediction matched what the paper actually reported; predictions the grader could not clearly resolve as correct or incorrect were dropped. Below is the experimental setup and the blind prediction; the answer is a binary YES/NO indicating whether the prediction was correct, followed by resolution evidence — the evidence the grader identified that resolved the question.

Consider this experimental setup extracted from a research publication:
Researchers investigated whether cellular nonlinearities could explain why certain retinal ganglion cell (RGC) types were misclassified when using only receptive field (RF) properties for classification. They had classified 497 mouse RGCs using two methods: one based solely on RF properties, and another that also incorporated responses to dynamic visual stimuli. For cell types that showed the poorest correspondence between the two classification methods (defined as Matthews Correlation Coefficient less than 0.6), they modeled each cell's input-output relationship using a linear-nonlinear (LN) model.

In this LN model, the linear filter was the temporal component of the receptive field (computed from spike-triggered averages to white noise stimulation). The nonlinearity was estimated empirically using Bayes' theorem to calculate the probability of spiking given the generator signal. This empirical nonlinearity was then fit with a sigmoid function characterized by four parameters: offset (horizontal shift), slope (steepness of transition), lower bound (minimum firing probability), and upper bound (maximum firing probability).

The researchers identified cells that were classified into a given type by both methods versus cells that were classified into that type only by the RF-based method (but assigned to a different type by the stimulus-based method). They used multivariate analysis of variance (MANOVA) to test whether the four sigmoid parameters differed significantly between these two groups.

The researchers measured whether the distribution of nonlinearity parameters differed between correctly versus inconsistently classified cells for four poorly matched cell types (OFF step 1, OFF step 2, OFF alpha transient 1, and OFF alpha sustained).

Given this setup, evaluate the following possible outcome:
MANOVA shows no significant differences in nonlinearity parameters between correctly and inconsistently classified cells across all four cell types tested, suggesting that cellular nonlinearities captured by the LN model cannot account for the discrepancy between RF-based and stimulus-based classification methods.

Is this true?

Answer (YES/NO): NO